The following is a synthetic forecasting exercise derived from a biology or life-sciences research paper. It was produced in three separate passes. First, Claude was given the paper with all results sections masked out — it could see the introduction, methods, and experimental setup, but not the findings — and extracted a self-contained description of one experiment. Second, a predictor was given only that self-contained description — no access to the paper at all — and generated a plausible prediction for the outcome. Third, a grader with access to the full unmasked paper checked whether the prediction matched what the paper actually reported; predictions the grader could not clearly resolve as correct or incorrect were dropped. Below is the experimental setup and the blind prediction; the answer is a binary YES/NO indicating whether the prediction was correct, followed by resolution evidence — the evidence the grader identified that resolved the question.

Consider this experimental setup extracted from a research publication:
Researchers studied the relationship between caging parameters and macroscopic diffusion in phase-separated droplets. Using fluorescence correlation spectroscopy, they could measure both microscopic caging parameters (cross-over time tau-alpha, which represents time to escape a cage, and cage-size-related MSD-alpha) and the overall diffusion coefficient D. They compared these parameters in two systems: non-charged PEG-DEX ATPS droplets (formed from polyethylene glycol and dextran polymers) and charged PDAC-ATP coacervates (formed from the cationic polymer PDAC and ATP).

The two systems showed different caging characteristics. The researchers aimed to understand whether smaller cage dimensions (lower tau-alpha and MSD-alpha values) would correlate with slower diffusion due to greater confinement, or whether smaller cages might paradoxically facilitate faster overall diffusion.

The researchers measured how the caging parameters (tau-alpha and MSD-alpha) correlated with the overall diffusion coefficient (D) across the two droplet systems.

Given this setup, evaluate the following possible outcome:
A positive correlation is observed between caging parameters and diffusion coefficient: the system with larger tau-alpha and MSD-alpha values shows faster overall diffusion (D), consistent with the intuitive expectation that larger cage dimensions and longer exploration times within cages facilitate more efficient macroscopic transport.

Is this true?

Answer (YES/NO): NO